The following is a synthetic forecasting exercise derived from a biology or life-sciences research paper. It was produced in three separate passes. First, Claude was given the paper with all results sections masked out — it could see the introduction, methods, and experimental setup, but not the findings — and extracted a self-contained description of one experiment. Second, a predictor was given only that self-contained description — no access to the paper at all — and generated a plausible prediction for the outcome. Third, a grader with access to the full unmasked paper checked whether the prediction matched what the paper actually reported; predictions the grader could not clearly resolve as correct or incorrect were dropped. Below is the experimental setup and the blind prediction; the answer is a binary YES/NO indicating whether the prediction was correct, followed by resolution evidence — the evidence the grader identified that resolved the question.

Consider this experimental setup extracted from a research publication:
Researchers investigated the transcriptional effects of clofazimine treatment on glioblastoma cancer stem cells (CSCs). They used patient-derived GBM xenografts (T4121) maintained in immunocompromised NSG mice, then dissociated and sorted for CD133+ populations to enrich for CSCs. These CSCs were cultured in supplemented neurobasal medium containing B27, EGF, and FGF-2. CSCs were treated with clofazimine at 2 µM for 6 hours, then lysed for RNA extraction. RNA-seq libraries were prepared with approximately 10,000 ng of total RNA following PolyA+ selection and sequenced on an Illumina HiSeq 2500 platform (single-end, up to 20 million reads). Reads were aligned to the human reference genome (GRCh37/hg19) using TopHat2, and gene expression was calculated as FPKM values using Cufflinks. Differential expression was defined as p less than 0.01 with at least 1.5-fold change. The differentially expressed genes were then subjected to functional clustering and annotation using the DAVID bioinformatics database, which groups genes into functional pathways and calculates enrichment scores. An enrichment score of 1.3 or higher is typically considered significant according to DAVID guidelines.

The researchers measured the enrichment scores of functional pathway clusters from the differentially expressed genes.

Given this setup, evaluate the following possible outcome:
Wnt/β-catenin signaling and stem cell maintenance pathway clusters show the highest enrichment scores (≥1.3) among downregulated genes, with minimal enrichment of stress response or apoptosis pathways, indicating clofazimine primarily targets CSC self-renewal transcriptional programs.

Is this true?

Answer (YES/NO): NO